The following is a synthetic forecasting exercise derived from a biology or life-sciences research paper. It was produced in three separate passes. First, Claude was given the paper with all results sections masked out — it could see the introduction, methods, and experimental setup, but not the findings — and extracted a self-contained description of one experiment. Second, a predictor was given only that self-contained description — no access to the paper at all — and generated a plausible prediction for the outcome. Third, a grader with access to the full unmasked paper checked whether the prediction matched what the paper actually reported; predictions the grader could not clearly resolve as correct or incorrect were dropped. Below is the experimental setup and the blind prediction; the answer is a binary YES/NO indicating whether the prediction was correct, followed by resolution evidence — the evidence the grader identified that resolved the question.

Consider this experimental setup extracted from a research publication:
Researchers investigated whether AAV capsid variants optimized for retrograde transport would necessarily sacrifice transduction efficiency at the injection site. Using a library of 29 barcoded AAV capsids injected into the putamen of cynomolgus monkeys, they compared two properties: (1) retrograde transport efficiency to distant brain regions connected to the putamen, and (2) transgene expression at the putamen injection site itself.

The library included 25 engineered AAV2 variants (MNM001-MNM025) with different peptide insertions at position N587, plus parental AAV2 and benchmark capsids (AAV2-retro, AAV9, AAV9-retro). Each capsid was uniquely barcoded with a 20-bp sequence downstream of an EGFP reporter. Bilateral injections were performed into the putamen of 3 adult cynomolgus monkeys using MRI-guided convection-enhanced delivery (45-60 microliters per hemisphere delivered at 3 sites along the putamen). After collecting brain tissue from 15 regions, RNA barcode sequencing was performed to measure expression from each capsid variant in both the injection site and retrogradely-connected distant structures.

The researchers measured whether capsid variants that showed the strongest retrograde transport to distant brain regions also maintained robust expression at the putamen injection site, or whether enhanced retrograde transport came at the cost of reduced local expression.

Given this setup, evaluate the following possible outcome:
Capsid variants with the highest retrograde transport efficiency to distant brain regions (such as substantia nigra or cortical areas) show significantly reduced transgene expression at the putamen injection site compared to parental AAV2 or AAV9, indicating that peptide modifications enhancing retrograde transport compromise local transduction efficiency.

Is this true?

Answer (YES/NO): NO